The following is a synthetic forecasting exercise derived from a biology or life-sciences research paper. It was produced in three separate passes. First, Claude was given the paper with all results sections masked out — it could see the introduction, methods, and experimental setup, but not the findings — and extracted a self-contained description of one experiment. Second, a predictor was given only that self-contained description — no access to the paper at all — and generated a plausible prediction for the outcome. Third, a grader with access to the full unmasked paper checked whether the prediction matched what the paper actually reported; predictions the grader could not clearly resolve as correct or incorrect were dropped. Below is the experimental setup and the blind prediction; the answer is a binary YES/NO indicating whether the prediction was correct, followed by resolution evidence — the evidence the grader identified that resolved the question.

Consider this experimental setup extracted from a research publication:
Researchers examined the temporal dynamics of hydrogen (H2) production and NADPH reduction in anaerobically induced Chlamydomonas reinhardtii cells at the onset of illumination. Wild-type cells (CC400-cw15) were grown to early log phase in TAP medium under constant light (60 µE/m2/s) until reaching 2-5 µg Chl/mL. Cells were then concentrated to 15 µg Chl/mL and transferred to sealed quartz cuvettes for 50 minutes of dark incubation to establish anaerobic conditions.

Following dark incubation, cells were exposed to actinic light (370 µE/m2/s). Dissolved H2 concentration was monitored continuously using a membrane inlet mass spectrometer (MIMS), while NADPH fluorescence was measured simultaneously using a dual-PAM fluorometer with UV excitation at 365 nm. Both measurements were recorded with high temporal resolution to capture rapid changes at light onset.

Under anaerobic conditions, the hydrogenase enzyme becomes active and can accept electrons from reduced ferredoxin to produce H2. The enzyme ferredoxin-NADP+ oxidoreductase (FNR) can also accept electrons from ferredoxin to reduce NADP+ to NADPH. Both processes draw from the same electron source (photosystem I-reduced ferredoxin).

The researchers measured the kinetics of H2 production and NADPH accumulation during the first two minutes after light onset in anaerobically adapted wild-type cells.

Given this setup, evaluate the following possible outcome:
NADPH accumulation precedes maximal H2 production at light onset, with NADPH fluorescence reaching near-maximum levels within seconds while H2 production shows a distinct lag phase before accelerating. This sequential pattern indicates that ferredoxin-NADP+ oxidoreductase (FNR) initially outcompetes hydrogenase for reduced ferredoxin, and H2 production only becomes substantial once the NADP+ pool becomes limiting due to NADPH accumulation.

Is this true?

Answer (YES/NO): NO